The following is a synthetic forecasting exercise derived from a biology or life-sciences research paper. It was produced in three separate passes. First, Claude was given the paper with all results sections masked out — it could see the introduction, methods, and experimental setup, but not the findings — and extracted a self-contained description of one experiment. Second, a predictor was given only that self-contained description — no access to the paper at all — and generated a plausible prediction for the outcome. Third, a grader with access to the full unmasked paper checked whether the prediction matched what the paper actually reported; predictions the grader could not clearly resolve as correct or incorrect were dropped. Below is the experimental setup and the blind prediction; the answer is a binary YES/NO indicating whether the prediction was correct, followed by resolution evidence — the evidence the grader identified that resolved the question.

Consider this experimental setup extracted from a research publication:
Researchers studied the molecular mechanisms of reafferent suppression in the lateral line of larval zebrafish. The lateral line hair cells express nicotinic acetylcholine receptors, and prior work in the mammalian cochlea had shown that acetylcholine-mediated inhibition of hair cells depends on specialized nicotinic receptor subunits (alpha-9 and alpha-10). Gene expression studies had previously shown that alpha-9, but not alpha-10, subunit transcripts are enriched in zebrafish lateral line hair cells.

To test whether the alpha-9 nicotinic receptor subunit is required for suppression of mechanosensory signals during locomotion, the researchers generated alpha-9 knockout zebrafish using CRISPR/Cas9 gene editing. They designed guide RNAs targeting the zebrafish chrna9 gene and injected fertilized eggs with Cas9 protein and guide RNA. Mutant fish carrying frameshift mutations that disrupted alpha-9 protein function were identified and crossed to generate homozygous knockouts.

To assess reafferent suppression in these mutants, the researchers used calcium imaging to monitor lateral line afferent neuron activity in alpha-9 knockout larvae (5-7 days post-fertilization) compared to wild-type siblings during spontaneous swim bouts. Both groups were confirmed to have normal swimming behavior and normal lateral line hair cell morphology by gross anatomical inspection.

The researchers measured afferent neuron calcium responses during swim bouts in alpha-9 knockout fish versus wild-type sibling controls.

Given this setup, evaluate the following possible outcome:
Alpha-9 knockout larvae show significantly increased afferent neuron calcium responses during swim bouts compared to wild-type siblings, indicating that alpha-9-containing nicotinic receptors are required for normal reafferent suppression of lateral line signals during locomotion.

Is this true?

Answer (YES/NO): YES